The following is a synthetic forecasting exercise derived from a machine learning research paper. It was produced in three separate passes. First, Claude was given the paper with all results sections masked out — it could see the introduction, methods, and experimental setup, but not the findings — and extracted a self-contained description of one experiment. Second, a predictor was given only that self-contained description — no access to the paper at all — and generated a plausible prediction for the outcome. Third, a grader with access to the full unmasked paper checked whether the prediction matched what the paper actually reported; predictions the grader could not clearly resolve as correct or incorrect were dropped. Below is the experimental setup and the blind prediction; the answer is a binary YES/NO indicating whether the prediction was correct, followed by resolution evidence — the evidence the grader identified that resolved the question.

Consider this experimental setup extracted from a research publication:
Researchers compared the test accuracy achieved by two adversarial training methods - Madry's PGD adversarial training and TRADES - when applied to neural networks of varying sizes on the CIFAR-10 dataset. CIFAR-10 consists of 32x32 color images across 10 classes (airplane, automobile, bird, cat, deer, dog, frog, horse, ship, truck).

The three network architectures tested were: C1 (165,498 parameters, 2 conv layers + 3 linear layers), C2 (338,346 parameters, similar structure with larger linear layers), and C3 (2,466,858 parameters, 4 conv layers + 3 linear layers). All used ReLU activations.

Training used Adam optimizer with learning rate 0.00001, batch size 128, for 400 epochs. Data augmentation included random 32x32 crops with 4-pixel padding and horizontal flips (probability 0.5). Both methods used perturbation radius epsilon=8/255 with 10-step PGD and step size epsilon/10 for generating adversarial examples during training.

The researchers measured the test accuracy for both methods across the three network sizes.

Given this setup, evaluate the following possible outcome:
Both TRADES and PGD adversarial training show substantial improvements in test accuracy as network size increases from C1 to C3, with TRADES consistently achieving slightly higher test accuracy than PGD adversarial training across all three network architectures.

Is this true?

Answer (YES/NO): NO